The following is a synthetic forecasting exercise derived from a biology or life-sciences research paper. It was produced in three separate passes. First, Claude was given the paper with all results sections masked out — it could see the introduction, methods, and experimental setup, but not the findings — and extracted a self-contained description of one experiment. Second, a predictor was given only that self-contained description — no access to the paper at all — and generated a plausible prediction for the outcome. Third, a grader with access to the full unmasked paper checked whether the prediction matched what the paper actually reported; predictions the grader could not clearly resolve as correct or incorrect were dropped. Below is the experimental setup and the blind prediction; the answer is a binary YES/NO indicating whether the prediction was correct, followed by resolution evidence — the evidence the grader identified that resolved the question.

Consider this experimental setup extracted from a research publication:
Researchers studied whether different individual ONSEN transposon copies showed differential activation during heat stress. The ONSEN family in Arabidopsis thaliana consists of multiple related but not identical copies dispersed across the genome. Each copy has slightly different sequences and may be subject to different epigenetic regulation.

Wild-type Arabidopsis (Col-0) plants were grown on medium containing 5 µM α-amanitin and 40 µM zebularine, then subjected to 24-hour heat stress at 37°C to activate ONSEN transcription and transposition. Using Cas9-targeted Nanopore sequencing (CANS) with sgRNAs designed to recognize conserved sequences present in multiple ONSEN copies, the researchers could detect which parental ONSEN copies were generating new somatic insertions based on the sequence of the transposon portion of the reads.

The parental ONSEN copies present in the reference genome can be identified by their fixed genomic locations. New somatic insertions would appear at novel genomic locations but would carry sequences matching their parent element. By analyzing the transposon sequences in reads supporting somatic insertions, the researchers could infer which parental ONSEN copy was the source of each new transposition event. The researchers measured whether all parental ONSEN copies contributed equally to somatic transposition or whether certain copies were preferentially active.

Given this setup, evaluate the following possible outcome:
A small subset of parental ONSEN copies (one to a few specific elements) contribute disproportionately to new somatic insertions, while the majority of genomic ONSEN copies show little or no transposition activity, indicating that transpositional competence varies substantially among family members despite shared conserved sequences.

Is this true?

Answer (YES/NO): YES